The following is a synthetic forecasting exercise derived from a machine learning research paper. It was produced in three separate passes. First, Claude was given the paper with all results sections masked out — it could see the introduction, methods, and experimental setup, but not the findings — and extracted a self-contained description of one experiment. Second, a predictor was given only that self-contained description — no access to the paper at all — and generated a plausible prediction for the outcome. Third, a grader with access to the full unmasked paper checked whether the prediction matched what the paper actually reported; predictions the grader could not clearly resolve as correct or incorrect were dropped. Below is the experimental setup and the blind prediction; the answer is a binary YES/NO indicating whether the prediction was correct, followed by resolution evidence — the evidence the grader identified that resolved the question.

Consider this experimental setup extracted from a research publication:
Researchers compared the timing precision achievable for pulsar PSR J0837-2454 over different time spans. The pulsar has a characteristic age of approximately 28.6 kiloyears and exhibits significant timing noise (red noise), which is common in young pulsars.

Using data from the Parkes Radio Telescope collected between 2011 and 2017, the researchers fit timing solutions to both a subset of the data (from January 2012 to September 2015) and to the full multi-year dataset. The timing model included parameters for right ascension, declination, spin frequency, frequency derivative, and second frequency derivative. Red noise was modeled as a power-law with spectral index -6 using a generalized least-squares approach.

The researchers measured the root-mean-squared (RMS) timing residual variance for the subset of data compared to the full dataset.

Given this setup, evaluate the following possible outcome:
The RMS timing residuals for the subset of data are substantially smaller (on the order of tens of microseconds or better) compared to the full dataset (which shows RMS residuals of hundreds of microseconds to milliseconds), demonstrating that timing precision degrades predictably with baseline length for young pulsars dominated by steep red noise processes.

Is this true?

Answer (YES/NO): NO